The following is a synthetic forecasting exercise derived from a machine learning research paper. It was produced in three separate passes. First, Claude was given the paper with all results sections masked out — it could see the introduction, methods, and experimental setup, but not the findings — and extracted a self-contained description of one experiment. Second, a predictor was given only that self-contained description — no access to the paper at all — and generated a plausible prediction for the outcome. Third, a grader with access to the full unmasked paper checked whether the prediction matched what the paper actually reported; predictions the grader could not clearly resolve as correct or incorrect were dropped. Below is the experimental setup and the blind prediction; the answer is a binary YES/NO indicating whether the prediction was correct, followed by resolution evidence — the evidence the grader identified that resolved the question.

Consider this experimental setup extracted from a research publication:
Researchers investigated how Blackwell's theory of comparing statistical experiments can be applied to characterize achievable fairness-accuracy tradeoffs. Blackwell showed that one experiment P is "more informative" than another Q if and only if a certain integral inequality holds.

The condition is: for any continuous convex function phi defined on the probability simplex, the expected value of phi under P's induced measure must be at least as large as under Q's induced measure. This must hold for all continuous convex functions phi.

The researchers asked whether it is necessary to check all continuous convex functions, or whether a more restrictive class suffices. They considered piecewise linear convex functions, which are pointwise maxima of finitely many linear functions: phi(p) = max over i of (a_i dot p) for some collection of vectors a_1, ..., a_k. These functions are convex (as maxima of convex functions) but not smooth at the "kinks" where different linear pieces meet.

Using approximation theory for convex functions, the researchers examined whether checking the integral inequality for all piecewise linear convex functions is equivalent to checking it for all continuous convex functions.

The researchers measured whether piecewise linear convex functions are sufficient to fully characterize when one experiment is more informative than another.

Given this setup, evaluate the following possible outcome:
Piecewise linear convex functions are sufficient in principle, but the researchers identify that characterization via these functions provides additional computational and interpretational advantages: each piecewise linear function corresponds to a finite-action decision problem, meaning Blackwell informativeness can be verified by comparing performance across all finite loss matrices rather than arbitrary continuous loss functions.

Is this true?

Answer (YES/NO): NO